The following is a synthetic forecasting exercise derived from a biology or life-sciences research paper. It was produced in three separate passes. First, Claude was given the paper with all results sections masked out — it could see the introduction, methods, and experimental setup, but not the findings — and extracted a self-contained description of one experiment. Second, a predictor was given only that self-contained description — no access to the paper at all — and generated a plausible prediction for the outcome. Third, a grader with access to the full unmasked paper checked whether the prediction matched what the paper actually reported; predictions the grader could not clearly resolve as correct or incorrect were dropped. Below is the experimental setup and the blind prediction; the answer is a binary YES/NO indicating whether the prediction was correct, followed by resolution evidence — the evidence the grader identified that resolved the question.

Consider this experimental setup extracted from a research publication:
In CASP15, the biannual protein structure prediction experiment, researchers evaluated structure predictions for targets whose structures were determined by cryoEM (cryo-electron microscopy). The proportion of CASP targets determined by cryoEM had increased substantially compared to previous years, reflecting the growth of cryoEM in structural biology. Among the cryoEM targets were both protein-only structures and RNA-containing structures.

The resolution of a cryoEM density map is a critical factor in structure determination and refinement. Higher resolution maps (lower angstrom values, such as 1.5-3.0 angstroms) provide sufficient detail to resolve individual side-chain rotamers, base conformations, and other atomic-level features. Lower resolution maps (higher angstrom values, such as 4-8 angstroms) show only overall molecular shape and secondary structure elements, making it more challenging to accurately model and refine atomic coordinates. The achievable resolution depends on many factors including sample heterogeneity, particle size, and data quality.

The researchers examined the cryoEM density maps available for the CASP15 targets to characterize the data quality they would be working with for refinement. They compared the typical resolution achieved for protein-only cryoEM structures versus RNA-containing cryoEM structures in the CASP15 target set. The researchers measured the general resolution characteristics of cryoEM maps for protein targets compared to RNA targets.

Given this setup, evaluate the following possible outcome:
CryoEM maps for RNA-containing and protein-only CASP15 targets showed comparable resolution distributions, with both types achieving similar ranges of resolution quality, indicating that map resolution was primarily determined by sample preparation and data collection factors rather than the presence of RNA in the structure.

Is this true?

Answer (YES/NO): NO